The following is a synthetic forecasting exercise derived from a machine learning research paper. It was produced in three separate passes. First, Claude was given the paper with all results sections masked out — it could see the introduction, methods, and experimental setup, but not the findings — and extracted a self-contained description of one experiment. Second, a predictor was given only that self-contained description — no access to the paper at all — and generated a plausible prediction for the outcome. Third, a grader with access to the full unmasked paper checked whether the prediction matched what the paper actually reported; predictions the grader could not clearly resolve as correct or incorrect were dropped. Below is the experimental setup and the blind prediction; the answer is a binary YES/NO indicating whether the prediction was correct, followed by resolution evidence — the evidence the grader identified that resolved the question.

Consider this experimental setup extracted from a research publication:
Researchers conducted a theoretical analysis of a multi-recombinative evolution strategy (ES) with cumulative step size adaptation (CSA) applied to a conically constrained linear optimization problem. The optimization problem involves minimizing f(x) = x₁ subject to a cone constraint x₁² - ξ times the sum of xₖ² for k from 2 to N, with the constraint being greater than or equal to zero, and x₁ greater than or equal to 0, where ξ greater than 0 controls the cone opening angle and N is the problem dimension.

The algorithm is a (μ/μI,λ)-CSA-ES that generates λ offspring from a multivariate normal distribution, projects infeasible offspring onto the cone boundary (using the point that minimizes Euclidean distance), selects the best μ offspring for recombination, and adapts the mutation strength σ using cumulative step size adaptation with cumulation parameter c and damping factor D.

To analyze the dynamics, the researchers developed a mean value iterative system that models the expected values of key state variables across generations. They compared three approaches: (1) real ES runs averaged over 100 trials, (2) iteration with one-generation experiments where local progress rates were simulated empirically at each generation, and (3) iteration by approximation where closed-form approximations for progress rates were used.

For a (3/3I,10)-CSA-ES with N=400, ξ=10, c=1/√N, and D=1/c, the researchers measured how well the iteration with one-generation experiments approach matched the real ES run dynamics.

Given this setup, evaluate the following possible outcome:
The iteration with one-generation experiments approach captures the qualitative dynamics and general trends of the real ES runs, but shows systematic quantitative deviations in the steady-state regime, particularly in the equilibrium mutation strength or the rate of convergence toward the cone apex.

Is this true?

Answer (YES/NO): NO